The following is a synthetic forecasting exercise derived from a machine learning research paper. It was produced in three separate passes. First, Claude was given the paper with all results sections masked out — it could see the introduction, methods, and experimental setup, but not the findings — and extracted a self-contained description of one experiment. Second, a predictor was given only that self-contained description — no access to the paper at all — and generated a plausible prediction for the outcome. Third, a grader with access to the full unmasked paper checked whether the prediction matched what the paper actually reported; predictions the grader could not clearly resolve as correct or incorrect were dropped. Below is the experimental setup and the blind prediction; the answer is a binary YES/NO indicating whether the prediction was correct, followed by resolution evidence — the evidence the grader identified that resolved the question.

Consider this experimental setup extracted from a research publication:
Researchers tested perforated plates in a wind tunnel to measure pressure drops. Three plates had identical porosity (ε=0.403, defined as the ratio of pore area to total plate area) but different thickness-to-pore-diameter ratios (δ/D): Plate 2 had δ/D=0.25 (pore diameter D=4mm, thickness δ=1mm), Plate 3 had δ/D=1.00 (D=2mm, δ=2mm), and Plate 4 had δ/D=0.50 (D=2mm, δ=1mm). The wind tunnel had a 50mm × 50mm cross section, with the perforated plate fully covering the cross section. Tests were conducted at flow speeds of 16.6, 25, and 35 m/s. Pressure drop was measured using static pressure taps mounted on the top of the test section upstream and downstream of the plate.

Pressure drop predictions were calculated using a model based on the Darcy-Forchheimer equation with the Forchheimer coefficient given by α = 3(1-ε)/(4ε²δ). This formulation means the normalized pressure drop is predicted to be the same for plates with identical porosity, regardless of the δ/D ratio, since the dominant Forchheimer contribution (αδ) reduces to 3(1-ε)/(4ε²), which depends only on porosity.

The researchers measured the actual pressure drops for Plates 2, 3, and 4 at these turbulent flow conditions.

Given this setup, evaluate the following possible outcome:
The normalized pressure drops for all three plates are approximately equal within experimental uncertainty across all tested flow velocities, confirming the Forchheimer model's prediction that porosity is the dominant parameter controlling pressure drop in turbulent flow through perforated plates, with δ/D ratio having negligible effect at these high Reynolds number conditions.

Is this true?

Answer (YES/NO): NO